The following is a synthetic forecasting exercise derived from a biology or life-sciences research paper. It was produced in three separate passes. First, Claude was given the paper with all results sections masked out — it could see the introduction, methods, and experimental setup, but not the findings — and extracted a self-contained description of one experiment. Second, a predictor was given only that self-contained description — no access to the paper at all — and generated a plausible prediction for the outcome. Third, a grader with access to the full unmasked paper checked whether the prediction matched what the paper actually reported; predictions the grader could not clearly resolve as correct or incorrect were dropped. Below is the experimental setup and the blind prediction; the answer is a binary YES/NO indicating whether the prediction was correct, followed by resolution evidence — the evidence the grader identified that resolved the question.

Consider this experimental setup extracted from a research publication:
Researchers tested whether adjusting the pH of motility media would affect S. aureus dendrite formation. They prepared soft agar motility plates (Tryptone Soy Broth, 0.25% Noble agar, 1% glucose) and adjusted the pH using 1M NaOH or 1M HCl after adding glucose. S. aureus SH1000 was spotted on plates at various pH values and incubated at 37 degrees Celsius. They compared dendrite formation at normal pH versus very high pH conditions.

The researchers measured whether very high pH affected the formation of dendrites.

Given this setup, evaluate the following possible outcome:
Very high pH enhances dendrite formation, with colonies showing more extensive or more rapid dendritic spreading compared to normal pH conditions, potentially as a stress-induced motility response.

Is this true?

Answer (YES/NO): NO